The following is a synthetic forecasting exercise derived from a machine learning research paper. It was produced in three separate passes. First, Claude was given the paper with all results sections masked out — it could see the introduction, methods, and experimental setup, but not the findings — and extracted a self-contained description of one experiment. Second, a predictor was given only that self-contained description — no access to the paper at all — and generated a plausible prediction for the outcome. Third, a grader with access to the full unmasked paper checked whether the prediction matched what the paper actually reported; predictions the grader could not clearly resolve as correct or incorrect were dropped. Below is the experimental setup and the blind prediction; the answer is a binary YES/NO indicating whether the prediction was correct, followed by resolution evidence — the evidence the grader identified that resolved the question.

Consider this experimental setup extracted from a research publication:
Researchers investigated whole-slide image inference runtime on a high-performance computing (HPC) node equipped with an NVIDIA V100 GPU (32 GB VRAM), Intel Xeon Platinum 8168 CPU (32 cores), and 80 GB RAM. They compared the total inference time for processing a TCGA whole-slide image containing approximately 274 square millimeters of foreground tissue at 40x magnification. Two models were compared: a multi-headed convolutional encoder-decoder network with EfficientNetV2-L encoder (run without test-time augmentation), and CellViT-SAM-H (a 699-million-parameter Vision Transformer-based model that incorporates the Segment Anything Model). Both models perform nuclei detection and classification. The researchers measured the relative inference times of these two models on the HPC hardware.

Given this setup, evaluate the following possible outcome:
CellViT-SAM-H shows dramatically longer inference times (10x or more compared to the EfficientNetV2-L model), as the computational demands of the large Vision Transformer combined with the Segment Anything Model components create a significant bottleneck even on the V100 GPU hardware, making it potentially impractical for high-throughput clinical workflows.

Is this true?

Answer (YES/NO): NO